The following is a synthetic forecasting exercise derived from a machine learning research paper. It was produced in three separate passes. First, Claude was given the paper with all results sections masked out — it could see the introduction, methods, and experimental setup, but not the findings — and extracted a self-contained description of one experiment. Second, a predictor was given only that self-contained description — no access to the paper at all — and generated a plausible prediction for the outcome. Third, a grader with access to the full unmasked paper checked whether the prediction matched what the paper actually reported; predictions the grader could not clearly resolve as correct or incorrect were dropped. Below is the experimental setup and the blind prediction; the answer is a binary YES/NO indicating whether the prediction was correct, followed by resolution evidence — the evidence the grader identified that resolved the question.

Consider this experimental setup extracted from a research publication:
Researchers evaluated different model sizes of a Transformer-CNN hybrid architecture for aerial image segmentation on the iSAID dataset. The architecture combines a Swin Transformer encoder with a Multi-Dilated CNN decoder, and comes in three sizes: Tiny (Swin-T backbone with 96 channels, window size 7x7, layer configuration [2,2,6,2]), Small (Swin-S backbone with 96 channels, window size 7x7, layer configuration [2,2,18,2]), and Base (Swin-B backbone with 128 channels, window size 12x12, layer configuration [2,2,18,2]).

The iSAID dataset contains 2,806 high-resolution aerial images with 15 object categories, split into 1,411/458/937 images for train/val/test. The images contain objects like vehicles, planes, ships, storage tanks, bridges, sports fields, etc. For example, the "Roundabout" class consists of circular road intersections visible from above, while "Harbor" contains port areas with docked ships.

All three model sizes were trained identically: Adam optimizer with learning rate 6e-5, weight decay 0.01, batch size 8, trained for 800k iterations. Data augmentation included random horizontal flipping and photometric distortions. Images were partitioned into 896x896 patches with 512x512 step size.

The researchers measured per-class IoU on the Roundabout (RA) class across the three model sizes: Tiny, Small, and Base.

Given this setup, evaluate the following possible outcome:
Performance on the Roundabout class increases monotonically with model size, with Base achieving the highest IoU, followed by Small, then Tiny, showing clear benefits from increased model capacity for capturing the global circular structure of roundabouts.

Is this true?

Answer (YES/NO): NO